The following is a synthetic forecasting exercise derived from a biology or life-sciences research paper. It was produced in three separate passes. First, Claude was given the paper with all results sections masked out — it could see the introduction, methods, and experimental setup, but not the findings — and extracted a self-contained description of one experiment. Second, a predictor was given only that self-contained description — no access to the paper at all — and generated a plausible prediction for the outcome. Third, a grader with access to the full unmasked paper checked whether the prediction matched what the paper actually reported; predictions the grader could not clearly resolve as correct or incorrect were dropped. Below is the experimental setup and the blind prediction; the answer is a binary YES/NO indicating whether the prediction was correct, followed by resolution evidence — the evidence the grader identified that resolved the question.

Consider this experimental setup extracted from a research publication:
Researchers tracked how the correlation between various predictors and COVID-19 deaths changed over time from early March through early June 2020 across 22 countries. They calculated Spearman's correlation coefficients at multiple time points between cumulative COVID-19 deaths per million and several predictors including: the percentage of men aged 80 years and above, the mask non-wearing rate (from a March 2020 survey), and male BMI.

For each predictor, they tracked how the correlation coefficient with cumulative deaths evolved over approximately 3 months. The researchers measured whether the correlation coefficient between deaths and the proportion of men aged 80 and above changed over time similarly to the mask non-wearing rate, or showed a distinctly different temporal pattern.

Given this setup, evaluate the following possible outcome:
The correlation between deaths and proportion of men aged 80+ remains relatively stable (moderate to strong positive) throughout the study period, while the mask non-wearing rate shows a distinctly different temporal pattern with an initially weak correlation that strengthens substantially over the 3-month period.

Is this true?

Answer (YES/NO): YES